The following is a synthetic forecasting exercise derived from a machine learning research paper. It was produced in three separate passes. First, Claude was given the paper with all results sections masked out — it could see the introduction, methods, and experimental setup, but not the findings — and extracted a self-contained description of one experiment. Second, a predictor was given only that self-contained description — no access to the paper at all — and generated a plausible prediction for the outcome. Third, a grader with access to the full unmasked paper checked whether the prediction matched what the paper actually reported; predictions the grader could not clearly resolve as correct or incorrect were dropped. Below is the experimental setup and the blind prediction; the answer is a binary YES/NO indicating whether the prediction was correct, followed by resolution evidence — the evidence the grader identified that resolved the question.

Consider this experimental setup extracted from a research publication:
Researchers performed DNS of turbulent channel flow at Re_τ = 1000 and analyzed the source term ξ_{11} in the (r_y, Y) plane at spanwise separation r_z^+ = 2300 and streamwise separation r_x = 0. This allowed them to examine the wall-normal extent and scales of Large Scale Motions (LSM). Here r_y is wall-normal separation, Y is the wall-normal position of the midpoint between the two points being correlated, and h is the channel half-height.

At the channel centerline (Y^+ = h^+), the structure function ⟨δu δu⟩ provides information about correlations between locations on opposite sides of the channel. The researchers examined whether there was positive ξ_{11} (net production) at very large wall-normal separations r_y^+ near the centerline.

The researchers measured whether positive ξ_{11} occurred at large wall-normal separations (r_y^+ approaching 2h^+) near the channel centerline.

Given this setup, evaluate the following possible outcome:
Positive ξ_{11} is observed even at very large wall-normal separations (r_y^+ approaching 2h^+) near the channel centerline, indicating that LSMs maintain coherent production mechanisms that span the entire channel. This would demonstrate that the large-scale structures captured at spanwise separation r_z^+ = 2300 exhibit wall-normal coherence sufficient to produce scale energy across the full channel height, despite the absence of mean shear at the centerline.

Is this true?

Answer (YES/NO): YES